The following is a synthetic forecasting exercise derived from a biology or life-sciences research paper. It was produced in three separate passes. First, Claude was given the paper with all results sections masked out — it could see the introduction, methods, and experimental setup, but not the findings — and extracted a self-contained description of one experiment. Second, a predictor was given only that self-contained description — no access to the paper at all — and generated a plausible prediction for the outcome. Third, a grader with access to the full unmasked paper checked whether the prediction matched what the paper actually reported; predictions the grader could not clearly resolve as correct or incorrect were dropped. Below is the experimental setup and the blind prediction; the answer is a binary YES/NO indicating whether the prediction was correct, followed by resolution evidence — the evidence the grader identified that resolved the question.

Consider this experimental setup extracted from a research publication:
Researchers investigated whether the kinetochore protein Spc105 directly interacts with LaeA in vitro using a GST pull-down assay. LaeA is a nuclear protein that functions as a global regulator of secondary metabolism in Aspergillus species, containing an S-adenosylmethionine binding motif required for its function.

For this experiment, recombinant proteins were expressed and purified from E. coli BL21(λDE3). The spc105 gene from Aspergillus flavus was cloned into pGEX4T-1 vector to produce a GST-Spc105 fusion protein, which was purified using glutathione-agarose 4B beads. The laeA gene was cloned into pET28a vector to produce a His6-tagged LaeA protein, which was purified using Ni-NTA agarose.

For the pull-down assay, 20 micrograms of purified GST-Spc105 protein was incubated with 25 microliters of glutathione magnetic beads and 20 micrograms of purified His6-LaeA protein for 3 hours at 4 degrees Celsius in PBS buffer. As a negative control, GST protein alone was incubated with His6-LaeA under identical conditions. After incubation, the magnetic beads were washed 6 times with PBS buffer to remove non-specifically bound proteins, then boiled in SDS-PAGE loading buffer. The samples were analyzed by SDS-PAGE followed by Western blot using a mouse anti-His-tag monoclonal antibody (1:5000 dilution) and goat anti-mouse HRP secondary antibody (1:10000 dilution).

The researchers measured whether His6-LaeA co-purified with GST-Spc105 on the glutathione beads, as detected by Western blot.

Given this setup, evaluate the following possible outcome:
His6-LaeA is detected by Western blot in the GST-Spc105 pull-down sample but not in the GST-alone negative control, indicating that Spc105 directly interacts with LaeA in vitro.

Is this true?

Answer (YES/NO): YES